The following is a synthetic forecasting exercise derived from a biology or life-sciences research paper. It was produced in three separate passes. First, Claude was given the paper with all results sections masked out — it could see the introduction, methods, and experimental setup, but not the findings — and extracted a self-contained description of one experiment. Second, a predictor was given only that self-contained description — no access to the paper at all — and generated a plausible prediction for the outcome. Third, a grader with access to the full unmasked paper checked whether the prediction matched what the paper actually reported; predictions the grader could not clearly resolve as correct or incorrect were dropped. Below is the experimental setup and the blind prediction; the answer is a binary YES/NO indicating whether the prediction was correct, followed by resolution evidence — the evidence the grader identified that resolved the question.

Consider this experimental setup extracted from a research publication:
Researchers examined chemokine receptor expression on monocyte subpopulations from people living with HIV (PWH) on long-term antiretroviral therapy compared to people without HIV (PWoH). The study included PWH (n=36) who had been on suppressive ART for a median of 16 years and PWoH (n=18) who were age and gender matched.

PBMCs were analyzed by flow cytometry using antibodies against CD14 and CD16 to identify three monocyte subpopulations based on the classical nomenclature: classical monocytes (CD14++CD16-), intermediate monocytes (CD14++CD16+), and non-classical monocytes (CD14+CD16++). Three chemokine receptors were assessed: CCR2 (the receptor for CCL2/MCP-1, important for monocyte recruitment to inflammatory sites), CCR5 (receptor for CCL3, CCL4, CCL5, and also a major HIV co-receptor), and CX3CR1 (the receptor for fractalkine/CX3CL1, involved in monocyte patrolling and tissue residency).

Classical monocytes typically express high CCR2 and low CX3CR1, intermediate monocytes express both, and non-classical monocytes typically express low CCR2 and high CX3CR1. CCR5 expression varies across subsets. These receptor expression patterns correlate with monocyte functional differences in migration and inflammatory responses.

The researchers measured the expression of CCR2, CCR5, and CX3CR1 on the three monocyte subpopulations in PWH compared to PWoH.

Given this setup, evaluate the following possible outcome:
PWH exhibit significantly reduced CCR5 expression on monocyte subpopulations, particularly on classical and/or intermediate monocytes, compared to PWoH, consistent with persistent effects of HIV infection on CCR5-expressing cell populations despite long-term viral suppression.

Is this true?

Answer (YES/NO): NO